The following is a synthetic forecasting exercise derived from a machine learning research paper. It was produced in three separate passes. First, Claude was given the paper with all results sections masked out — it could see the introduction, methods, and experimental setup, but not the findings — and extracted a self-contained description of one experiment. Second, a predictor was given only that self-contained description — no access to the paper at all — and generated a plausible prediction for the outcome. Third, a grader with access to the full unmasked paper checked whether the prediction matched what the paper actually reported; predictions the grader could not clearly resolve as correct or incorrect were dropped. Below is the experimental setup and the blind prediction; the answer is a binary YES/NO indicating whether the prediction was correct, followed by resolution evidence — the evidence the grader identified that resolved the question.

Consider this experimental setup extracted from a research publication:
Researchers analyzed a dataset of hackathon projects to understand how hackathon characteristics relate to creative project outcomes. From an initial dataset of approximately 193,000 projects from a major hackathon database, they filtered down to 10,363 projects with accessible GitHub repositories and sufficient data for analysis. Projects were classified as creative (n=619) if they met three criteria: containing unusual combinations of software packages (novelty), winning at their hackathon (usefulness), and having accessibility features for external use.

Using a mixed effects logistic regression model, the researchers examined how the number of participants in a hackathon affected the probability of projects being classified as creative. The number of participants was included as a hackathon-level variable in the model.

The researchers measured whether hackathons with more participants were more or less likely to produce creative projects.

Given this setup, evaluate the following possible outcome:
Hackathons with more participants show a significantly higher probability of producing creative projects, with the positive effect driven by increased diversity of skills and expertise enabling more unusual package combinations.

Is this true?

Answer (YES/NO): NO